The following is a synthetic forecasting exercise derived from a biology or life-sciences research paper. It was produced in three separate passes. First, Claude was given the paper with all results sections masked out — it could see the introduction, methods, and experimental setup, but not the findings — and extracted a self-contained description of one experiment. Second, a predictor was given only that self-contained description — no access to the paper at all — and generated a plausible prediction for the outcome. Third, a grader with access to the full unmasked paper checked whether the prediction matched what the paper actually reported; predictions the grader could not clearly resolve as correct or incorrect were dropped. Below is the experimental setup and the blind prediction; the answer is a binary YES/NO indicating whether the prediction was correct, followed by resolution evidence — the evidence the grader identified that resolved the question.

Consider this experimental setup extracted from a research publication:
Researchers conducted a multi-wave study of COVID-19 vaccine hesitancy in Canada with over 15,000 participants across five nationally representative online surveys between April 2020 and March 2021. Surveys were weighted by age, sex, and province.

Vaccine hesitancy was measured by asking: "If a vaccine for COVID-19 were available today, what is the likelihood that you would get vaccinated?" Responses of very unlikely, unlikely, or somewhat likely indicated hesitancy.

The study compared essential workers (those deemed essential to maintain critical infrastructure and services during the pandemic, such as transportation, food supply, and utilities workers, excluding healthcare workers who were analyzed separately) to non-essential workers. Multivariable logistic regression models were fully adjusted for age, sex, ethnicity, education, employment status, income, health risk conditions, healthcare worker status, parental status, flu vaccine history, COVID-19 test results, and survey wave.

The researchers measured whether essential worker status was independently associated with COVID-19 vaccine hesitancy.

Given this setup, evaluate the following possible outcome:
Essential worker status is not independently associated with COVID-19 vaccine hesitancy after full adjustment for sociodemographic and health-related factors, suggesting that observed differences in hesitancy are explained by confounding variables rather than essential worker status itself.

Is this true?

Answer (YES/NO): NO